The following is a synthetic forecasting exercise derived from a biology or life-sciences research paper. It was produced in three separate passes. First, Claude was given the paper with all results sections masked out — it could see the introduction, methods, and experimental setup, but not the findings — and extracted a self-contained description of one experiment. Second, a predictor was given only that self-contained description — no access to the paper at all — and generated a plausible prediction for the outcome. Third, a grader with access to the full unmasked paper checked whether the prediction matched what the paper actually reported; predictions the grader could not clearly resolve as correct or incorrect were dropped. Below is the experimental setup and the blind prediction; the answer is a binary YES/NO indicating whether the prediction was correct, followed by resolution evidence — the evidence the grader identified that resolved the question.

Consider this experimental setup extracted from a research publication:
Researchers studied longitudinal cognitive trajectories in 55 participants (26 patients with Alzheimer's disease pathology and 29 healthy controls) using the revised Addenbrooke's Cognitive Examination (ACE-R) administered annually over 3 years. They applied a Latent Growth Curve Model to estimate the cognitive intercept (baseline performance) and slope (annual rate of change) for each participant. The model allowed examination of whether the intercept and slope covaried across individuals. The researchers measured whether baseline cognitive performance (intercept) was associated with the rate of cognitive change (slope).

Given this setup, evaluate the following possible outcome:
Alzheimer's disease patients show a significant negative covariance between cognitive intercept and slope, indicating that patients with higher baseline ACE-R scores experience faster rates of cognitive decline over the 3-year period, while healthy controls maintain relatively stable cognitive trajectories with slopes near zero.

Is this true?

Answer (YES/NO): NO